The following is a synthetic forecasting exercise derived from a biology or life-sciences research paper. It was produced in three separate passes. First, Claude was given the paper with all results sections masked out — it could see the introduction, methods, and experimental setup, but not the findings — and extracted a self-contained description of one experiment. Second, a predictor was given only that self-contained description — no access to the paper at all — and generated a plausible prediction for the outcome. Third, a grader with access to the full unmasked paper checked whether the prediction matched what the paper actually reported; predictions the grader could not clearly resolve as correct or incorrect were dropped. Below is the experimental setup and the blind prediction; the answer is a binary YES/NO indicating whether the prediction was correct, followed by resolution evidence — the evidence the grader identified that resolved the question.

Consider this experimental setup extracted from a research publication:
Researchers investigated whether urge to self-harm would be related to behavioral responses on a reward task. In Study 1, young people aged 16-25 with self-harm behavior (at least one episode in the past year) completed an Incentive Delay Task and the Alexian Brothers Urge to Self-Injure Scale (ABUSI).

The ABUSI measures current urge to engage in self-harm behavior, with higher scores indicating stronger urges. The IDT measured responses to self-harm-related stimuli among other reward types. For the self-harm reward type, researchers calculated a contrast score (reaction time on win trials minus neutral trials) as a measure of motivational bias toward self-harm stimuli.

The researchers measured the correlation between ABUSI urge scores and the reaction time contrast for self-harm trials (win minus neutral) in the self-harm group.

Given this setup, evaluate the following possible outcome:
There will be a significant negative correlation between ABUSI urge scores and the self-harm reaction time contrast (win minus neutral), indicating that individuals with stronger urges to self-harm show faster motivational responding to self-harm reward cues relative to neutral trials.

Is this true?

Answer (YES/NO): NO